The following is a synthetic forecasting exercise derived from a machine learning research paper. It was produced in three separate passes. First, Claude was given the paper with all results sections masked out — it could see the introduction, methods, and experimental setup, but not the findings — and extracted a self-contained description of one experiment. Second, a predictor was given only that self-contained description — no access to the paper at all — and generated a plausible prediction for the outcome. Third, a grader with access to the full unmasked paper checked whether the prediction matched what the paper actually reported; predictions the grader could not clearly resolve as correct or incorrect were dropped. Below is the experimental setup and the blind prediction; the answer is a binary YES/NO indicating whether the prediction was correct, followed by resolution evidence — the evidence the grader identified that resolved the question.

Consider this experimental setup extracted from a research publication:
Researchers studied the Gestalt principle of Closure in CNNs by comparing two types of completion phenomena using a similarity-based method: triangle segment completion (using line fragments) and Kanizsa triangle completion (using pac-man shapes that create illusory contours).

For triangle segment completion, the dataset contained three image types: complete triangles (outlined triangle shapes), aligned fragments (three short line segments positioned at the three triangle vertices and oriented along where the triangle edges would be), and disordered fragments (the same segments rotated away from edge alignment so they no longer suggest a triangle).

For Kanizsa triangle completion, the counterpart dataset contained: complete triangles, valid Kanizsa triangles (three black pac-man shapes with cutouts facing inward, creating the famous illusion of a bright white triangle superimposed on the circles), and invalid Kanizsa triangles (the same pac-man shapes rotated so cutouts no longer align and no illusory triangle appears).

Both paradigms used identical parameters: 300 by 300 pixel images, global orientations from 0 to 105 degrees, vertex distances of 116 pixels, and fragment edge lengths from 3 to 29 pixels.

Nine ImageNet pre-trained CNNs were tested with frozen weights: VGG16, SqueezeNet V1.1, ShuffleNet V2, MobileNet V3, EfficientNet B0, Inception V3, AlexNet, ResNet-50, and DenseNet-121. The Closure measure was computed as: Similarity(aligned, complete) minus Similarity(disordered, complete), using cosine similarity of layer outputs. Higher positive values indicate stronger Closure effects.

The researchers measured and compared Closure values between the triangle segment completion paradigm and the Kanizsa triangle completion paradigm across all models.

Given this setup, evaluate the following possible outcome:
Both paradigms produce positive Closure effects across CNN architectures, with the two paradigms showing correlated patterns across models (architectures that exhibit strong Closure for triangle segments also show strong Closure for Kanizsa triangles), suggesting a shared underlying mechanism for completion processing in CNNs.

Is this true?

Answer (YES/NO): NO